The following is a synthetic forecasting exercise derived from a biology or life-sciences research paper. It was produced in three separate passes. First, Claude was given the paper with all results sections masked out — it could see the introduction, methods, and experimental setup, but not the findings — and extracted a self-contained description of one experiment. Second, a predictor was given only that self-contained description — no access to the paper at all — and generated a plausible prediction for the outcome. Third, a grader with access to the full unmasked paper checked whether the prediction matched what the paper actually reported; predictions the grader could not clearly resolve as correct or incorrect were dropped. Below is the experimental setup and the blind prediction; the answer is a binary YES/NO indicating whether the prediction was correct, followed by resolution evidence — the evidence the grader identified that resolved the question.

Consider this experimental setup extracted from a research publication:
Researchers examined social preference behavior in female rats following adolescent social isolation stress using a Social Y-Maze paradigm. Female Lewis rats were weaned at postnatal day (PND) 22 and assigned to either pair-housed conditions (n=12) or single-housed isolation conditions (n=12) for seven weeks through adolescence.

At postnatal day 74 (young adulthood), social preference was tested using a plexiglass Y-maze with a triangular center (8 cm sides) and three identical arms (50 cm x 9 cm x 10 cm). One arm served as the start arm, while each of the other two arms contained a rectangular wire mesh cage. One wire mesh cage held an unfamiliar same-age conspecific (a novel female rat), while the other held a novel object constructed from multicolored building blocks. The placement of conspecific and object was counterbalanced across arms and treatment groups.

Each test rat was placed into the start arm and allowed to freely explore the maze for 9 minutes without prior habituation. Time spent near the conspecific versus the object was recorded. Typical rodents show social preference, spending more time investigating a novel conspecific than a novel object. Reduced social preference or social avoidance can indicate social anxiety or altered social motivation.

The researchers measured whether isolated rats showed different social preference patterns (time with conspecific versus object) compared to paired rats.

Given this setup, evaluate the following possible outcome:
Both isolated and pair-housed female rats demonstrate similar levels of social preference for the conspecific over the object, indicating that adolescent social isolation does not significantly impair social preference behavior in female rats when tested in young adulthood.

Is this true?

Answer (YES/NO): NO